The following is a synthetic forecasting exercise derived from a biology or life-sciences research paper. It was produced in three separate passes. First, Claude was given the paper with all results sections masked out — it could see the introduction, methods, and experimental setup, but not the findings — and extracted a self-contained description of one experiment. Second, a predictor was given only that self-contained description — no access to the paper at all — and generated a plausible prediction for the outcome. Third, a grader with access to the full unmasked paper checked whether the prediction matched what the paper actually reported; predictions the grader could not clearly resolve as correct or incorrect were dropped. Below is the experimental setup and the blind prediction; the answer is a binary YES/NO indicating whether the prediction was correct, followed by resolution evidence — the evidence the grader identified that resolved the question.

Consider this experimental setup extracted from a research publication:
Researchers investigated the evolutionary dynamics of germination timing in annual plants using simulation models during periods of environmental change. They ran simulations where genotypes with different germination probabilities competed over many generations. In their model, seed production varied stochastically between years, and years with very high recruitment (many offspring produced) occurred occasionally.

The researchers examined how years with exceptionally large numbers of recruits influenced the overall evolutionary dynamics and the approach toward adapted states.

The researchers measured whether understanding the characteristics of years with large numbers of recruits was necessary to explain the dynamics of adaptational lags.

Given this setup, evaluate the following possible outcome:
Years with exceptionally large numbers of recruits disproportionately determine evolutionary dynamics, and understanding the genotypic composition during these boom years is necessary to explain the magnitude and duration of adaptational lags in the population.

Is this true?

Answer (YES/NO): YES